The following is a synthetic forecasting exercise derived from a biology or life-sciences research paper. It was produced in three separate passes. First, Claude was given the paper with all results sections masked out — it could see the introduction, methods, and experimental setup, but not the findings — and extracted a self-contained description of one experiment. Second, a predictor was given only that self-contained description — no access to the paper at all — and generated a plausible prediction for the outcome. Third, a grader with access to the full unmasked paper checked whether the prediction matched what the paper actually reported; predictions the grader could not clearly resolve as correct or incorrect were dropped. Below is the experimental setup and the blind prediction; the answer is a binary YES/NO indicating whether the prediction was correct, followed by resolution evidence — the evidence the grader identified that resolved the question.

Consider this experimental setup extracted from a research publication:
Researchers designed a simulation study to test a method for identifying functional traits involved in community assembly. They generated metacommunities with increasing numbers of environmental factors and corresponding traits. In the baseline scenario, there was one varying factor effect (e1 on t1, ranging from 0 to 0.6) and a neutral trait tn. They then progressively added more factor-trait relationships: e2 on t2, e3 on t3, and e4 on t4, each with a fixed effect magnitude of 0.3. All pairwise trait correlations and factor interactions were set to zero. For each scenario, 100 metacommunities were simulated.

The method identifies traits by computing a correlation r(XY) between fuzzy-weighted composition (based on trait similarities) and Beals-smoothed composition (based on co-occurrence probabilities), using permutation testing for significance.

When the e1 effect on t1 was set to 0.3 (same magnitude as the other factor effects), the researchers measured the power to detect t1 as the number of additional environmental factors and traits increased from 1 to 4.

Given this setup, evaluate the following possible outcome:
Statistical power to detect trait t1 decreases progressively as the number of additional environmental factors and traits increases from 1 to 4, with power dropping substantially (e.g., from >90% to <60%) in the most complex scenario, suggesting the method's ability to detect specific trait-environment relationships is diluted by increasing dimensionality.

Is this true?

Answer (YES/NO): NO